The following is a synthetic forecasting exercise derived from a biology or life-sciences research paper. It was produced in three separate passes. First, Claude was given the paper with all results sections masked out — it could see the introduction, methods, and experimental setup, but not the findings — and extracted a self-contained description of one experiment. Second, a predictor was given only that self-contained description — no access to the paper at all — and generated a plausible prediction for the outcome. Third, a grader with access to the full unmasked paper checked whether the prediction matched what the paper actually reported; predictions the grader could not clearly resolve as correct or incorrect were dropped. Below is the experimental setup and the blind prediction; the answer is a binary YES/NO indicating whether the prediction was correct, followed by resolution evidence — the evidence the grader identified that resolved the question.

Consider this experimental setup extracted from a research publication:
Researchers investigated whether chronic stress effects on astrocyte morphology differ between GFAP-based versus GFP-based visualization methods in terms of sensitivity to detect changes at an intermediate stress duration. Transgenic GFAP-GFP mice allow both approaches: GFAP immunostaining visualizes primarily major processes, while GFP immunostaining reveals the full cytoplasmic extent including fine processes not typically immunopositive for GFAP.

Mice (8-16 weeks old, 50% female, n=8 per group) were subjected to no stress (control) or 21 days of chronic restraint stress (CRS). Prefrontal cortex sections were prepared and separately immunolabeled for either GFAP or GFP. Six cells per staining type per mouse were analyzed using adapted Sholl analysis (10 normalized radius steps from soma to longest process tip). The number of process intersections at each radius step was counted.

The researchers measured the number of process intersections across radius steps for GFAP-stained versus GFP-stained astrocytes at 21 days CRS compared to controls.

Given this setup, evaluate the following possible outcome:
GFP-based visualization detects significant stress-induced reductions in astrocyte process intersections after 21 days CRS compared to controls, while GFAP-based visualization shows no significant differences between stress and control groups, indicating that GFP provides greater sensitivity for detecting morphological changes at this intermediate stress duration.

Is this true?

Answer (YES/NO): NO